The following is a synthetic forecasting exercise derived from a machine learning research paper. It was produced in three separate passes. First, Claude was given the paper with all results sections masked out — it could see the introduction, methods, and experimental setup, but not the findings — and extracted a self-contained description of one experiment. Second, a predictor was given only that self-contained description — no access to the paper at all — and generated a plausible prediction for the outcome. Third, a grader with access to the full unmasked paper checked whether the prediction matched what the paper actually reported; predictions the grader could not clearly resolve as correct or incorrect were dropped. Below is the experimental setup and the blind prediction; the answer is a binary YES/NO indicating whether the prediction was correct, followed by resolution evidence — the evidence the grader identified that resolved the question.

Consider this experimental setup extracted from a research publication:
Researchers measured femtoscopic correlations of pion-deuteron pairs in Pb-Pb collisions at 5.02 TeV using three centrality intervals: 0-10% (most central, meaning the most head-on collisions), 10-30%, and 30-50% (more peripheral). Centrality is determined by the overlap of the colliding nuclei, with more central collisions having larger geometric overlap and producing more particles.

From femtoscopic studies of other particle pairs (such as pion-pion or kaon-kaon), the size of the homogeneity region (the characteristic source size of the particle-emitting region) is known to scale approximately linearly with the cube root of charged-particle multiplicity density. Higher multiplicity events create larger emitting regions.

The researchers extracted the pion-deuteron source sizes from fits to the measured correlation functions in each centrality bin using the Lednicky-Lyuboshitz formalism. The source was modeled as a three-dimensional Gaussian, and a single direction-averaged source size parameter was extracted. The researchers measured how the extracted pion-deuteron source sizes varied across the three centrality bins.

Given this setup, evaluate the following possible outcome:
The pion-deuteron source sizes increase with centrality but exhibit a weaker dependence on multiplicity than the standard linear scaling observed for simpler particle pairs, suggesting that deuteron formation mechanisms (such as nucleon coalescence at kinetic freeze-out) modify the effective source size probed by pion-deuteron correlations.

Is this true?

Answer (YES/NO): NO